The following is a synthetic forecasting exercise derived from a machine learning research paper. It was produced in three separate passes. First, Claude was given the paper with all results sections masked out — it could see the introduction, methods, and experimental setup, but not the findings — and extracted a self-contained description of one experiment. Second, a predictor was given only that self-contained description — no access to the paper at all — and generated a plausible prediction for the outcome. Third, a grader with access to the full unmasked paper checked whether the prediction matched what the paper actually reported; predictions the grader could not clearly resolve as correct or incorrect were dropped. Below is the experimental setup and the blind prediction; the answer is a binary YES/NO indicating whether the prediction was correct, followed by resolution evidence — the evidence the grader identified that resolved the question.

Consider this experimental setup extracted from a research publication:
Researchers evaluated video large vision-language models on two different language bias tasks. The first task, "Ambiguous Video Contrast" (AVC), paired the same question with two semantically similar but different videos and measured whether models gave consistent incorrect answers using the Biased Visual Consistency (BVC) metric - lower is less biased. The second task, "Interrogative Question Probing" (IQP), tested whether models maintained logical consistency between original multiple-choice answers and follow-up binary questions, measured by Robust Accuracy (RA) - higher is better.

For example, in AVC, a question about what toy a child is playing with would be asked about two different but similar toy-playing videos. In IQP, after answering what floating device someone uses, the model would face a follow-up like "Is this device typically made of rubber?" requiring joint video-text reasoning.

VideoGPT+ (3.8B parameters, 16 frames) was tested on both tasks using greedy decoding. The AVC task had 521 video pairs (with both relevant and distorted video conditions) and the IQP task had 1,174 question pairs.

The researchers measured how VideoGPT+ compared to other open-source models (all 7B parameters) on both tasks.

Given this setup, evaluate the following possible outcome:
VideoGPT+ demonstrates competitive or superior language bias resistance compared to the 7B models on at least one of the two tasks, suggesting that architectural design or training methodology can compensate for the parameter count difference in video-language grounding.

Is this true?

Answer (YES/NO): YES